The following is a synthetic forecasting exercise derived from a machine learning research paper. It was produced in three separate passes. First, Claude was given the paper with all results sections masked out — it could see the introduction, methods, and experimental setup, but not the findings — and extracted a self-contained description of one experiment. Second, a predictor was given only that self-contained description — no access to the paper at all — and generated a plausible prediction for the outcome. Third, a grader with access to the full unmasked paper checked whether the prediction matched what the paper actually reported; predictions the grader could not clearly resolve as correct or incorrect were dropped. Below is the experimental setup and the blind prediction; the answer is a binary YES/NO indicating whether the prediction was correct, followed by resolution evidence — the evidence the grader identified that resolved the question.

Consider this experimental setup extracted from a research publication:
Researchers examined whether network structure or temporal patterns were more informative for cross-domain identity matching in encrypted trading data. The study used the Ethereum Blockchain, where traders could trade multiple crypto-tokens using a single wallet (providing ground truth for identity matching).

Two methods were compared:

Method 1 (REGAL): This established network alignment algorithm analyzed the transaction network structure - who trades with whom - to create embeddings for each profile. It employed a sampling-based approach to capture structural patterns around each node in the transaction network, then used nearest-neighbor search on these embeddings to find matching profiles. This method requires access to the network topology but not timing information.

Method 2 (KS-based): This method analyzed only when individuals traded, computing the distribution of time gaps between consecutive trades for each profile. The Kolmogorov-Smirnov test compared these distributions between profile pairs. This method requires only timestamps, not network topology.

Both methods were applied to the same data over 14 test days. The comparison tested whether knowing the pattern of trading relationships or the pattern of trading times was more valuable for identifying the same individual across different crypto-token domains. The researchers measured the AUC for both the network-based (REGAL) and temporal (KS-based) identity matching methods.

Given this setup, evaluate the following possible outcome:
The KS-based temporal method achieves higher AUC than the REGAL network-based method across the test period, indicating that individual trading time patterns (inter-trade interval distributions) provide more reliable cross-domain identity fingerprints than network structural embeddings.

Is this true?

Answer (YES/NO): YES